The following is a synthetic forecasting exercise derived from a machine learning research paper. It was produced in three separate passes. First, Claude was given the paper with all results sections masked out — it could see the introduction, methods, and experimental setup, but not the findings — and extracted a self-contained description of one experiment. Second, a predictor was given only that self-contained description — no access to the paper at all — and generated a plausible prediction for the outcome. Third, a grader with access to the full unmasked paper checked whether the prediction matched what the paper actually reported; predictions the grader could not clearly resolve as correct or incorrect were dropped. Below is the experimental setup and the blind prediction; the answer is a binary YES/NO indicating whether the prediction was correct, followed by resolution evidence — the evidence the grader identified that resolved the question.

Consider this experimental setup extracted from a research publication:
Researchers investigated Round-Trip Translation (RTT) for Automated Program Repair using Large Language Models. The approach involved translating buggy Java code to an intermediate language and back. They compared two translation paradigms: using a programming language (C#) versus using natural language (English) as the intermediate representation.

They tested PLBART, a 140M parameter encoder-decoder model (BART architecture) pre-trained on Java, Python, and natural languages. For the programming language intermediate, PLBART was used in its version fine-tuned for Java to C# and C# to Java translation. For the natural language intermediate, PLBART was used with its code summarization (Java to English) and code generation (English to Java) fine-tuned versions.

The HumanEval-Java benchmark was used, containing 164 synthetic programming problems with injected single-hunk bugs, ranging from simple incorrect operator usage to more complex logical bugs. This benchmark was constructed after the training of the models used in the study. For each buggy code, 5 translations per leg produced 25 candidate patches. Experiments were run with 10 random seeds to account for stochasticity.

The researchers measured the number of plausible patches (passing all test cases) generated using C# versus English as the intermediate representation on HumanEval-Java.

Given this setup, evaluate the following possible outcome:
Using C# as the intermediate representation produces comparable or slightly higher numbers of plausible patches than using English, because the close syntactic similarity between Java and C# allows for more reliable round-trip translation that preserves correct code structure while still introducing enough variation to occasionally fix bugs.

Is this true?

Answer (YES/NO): NO